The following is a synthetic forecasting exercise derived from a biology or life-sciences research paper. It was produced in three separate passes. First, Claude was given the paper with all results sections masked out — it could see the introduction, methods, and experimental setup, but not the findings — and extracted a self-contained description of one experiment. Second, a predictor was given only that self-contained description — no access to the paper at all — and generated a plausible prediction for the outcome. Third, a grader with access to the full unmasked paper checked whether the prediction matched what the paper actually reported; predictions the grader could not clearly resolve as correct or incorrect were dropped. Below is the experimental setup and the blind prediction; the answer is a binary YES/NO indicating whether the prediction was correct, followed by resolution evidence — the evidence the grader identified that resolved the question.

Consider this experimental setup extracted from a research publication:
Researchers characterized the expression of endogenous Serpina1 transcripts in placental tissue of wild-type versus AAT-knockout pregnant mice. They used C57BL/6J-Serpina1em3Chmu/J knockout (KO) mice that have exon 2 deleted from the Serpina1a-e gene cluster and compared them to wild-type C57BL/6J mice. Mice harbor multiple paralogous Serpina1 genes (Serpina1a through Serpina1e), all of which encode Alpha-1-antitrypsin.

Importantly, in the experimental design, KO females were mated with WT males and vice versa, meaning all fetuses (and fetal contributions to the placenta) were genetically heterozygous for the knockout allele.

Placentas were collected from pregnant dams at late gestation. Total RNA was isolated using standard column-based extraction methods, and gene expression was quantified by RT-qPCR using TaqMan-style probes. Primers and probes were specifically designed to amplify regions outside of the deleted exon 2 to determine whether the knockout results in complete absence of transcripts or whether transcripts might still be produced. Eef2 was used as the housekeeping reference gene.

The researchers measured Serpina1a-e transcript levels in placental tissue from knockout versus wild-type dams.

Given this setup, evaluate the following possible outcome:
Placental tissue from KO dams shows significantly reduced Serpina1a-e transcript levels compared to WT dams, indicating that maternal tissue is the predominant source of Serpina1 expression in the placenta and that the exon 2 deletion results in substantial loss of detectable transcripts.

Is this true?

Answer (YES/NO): NO